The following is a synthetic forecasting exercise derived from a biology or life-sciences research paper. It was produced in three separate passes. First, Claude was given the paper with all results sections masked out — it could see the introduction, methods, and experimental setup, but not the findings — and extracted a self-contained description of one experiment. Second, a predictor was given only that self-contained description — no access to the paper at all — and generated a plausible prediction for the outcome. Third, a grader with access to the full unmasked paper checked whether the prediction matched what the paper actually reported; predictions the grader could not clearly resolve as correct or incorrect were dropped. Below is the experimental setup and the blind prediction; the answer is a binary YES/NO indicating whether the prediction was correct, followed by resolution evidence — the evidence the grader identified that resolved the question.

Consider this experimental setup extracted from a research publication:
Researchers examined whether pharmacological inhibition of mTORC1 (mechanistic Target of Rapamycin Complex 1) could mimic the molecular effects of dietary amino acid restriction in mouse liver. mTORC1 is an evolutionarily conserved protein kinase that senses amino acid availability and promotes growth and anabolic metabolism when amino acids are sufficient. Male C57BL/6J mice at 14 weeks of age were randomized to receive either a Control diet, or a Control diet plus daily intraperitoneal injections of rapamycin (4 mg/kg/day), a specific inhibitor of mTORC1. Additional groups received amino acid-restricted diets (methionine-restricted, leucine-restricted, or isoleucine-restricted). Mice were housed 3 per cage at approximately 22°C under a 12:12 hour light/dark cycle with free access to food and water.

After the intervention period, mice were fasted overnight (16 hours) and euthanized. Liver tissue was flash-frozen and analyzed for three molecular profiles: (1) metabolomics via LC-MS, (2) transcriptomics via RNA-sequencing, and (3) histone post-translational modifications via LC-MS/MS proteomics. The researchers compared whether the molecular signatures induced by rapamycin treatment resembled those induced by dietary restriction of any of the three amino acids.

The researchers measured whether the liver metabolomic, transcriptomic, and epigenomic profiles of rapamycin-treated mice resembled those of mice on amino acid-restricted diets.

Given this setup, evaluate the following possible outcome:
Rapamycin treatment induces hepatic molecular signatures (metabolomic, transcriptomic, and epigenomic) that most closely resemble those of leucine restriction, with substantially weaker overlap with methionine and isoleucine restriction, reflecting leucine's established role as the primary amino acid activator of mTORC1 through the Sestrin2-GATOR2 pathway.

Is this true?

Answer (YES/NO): NO